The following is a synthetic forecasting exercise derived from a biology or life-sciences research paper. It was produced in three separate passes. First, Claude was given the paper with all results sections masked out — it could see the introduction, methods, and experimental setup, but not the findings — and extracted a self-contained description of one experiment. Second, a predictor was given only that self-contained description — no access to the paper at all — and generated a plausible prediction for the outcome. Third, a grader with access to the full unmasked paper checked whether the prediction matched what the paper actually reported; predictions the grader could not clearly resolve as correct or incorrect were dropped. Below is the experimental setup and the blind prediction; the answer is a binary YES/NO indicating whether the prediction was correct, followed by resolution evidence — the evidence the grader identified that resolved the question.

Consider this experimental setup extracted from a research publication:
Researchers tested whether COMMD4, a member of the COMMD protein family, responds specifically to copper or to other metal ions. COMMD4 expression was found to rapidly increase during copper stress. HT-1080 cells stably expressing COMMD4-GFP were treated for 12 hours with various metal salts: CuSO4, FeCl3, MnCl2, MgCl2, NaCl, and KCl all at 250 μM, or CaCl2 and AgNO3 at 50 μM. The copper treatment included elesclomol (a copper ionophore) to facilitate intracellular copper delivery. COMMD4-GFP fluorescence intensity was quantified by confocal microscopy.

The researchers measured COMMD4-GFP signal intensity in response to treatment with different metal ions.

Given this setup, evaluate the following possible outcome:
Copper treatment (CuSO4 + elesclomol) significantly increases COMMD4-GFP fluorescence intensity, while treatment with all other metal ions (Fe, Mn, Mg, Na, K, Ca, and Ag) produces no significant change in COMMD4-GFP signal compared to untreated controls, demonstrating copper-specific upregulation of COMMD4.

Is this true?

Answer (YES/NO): YES